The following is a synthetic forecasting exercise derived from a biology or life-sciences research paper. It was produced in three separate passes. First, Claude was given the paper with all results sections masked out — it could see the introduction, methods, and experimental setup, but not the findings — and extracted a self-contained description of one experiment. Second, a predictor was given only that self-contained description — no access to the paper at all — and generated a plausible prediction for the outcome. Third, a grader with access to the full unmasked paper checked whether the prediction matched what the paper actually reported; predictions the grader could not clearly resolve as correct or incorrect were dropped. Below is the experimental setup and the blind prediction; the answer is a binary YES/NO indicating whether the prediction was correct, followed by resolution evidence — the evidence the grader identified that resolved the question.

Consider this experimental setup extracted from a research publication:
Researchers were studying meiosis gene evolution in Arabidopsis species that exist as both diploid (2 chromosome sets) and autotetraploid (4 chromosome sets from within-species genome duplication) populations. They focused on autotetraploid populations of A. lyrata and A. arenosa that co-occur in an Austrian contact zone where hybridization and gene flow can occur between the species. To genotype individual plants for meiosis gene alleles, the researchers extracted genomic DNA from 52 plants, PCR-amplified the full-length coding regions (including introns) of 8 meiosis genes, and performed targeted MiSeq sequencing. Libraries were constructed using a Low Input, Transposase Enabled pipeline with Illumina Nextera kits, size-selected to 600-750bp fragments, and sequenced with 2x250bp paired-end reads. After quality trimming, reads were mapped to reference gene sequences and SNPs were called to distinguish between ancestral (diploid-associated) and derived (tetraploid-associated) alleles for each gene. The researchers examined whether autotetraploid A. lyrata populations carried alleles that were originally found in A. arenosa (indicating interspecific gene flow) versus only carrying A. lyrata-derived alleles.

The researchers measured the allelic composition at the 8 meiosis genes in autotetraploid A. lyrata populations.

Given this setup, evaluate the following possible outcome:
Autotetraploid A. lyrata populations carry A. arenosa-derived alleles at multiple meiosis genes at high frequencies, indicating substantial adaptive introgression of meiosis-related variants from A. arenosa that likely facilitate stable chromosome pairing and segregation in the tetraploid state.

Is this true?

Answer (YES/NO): NO